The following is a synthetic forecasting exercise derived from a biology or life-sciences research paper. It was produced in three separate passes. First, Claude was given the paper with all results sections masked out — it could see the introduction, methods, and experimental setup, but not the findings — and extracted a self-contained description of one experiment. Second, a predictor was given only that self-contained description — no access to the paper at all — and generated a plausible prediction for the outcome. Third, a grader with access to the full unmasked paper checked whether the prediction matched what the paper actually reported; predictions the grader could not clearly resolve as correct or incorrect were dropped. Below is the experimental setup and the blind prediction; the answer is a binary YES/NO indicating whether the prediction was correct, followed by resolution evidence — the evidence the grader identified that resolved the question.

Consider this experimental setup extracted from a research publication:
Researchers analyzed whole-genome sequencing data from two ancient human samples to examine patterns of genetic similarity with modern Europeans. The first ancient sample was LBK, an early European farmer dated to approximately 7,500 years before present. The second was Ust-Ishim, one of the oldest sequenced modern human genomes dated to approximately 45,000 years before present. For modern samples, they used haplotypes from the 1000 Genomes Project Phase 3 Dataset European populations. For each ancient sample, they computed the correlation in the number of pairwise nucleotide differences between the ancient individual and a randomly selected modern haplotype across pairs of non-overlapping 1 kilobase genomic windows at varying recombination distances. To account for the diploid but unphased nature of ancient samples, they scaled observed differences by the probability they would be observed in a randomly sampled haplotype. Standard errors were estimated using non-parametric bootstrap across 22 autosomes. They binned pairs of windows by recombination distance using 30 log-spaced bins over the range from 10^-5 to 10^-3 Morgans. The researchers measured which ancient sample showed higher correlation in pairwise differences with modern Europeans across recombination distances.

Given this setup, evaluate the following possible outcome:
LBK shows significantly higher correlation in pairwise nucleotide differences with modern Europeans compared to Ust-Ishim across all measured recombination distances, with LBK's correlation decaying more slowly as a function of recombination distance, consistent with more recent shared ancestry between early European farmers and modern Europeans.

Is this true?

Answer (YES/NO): NO